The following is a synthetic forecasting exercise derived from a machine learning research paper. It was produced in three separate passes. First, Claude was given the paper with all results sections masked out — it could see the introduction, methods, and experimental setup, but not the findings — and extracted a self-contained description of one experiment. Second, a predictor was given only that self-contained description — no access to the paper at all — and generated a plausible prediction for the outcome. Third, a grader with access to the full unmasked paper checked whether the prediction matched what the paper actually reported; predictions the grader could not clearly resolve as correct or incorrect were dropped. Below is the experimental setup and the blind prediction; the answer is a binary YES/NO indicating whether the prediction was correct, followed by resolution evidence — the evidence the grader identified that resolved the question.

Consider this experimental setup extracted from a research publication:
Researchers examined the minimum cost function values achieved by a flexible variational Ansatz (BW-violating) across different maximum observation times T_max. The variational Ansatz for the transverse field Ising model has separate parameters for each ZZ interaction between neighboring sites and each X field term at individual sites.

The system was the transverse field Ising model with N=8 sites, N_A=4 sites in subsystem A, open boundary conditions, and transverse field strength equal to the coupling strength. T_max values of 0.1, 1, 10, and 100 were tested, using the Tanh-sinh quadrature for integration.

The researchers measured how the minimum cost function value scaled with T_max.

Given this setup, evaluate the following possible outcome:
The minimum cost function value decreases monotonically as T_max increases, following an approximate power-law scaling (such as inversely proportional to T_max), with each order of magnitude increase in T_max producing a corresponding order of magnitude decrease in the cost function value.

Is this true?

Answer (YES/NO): NO